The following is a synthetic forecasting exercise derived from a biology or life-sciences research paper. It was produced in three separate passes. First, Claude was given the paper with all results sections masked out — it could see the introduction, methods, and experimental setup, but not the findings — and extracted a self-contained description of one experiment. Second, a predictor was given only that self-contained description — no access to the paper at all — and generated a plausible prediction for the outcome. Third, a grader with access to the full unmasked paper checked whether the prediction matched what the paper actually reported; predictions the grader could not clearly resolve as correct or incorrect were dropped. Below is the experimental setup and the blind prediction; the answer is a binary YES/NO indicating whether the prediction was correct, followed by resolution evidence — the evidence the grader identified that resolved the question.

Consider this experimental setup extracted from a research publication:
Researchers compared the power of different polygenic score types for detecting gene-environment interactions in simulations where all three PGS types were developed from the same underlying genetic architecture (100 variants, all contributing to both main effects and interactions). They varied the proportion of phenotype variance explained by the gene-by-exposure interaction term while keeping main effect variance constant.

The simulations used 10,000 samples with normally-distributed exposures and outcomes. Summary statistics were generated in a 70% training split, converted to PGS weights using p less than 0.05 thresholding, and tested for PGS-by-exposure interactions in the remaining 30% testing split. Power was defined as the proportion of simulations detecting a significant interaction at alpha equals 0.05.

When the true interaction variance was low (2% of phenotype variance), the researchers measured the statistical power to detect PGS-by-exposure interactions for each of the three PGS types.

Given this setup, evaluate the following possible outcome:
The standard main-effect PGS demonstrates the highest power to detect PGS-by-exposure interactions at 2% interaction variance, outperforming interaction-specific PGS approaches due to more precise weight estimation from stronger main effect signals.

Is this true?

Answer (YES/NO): NO